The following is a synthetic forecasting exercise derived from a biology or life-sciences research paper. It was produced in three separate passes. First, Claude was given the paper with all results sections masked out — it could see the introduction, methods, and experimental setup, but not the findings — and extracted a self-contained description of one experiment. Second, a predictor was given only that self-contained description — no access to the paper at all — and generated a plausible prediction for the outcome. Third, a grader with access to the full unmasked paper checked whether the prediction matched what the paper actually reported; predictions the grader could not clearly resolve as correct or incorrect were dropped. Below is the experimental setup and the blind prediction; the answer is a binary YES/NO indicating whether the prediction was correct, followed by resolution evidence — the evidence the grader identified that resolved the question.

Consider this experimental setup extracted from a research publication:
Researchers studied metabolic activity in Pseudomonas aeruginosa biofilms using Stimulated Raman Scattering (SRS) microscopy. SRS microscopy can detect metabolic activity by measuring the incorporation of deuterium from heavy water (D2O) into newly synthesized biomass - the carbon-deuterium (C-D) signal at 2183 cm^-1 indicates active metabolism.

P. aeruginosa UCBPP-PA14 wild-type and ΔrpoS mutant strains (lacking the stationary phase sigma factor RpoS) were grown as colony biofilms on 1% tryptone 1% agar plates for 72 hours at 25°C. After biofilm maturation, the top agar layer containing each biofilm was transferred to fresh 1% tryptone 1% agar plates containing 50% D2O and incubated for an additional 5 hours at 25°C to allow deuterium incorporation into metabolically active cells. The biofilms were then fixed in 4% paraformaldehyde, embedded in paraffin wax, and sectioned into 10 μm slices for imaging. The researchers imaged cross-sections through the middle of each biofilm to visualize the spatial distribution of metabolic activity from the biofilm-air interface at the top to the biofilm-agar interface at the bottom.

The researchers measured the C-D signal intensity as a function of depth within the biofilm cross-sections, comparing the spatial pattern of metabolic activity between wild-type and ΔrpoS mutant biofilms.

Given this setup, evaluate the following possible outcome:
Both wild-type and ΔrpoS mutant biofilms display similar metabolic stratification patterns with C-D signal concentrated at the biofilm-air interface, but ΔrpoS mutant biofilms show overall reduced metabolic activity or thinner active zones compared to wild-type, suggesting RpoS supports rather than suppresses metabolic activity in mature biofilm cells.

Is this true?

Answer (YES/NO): NO